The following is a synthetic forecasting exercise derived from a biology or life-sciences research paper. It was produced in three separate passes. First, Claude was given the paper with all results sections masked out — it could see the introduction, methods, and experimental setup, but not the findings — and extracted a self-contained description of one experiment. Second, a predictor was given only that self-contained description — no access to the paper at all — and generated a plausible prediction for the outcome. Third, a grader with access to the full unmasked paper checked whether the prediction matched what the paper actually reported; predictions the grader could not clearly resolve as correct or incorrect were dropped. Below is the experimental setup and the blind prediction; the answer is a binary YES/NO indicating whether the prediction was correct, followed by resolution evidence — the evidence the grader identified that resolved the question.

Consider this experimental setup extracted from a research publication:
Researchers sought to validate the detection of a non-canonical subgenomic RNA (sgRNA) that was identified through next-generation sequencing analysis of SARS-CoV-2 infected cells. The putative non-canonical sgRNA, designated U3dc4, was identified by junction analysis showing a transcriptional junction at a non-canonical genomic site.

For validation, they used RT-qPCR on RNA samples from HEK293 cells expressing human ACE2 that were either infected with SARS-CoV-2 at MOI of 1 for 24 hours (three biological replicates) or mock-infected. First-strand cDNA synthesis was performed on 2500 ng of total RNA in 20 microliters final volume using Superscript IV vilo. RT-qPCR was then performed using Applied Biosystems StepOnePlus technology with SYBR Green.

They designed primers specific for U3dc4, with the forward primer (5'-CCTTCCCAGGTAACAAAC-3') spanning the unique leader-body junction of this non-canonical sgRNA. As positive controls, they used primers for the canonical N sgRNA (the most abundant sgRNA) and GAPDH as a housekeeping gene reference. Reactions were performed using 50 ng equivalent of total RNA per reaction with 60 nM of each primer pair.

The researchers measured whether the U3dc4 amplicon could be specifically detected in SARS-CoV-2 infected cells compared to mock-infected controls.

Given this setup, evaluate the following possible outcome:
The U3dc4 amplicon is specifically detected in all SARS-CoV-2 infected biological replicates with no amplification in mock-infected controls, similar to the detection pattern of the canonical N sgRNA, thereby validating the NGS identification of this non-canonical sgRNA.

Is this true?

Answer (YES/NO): YES